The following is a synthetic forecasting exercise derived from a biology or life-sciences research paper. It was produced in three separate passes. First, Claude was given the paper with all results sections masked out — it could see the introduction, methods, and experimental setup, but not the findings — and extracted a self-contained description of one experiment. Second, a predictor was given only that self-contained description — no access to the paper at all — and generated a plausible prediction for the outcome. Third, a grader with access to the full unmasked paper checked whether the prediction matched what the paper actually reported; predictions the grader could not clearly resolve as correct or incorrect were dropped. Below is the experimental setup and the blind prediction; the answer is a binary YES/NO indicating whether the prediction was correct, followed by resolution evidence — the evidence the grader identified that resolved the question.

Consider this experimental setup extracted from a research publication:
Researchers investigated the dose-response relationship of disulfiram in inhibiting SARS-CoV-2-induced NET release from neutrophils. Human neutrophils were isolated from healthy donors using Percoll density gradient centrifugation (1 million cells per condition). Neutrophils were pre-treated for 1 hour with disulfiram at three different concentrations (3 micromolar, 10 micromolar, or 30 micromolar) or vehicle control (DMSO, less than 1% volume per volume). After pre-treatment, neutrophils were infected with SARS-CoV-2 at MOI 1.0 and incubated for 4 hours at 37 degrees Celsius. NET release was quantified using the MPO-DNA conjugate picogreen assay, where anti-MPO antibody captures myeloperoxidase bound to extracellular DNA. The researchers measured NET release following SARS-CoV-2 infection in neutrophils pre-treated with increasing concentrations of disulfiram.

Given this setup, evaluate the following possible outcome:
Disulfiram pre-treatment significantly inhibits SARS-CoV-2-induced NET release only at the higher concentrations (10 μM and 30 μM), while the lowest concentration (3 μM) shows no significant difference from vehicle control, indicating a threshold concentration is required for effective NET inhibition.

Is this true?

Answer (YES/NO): NO